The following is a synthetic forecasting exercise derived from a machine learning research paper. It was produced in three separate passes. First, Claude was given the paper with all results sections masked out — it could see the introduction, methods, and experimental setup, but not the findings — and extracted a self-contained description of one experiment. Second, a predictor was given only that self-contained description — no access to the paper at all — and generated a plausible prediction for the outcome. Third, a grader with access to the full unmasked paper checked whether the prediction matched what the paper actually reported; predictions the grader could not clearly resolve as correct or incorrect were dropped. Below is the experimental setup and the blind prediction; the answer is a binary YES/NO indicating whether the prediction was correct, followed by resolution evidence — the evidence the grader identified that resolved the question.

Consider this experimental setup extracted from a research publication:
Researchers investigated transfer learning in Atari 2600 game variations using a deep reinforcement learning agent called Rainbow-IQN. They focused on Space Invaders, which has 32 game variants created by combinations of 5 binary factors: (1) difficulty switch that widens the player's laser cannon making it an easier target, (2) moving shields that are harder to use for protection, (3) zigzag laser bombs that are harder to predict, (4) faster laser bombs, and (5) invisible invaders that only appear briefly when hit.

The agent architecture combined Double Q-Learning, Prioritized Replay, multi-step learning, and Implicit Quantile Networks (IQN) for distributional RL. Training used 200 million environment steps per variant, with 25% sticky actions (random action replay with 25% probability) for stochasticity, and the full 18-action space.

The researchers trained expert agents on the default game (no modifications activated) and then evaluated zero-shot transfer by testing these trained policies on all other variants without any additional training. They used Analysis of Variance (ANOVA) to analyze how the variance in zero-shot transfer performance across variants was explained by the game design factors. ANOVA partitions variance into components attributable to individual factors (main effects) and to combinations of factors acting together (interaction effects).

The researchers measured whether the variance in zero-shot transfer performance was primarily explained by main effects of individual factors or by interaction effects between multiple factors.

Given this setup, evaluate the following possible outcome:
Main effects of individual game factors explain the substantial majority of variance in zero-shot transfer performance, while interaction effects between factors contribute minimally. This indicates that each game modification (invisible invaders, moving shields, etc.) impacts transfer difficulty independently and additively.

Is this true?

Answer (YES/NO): NO